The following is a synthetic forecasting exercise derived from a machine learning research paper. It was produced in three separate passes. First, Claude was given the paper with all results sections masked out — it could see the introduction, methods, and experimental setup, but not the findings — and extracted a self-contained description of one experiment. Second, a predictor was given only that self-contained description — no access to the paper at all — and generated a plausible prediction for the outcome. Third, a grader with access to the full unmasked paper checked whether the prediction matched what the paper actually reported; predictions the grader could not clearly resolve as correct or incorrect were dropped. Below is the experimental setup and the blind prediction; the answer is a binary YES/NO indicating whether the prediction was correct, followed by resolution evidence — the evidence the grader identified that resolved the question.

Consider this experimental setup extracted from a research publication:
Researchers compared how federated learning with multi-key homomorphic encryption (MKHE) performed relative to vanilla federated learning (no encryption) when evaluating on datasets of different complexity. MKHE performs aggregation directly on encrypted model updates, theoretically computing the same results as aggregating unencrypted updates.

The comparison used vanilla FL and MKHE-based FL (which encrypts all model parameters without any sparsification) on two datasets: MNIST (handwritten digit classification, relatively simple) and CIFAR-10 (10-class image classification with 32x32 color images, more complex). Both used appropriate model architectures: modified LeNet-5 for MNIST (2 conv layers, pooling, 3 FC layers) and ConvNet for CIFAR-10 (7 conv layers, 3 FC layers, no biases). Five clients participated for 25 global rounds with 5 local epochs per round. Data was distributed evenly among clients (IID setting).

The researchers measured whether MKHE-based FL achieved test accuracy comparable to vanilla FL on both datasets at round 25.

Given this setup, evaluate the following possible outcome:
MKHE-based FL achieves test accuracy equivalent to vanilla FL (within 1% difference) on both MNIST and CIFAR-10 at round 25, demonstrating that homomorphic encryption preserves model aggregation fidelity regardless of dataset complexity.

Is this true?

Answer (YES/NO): YES